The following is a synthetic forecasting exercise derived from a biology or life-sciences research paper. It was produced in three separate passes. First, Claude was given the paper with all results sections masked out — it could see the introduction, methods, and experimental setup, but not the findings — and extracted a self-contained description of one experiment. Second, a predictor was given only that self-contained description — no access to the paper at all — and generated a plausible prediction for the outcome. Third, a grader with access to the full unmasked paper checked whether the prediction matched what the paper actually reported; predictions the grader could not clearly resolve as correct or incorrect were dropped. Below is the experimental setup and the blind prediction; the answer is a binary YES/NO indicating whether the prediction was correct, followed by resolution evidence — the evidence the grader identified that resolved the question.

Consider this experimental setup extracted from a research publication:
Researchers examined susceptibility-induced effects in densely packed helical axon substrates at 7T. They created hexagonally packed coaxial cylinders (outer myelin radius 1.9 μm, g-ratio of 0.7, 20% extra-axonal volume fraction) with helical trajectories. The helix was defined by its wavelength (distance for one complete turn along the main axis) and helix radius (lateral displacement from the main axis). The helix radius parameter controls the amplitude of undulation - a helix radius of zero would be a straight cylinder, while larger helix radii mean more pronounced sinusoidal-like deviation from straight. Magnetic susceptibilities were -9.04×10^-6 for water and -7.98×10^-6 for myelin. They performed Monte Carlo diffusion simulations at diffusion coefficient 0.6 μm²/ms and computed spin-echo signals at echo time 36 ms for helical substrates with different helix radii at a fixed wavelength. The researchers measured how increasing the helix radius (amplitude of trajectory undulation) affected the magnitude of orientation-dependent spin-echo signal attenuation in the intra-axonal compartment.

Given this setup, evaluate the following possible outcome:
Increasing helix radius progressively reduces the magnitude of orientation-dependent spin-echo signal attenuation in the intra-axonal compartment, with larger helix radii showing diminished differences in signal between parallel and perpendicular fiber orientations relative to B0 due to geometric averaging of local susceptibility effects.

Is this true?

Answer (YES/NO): NO